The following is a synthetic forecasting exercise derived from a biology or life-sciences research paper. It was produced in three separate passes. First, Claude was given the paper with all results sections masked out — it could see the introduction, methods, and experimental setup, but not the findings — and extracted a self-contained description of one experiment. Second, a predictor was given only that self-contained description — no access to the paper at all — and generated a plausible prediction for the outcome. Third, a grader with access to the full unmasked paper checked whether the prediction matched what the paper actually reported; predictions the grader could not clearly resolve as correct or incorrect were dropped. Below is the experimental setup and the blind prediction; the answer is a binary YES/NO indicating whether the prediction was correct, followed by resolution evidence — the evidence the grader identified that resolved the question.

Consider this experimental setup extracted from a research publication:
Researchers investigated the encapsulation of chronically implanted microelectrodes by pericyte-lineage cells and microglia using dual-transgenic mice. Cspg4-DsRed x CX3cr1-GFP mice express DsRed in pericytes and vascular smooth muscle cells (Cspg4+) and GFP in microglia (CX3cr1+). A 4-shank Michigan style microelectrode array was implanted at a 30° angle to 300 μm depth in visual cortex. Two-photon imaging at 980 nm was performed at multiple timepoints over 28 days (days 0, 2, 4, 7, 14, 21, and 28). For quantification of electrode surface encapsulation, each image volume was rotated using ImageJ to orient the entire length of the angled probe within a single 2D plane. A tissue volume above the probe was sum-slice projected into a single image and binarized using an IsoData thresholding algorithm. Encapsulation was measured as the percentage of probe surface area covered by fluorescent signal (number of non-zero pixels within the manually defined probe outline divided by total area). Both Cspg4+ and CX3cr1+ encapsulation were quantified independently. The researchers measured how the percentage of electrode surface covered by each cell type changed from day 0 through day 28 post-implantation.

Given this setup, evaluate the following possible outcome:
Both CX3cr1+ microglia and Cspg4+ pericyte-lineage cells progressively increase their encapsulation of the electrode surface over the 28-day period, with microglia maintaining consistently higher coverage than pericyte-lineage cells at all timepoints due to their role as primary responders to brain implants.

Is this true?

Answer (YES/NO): NO